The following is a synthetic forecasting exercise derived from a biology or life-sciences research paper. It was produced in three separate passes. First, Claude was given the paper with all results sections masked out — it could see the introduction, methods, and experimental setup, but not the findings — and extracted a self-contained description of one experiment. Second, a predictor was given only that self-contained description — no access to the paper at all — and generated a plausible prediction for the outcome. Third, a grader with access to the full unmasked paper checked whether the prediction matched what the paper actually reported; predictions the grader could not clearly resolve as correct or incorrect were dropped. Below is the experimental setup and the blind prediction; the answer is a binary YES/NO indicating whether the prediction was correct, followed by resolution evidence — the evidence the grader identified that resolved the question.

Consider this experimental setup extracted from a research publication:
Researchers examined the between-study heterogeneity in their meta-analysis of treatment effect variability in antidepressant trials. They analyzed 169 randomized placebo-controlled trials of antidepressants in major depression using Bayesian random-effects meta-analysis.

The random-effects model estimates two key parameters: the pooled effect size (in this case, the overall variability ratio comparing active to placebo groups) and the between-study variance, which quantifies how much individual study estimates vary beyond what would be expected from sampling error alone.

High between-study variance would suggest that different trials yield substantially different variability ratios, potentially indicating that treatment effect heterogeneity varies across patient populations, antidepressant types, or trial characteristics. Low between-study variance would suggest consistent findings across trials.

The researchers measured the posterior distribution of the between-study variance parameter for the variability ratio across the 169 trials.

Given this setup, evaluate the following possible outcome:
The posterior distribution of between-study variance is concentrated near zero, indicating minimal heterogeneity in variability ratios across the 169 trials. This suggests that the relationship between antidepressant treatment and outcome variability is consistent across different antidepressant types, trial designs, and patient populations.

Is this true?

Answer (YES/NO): YES